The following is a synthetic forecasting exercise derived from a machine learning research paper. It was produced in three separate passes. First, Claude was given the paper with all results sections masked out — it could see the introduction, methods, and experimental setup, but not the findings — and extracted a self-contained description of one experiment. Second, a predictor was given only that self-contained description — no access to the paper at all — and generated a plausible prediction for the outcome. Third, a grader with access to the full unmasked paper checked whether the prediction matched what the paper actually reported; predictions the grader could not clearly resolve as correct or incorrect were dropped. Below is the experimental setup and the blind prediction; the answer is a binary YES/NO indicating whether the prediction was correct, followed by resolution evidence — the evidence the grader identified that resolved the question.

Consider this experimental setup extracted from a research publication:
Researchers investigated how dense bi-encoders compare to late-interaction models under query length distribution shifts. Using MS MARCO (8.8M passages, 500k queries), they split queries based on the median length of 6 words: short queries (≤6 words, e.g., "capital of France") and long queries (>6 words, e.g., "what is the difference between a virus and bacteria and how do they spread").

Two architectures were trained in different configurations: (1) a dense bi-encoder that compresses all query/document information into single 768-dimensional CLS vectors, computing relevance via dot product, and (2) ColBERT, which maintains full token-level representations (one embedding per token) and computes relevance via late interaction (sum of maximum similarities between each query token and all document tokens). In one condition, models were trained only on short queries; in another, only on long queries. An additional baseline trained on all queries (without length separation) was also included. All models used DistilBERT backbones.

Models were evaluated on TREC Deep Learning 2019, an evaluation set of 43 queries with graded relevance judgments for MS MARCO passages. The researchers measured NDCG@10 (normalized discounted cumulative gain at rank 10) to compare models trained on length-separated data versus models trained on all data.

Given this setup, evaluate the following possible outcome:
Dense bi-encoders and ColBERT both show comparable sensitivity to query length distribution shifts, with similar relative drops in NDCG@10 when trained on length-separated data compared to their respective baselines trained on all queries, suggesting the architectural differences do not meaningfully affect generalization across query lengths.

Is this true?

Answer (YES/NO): NO